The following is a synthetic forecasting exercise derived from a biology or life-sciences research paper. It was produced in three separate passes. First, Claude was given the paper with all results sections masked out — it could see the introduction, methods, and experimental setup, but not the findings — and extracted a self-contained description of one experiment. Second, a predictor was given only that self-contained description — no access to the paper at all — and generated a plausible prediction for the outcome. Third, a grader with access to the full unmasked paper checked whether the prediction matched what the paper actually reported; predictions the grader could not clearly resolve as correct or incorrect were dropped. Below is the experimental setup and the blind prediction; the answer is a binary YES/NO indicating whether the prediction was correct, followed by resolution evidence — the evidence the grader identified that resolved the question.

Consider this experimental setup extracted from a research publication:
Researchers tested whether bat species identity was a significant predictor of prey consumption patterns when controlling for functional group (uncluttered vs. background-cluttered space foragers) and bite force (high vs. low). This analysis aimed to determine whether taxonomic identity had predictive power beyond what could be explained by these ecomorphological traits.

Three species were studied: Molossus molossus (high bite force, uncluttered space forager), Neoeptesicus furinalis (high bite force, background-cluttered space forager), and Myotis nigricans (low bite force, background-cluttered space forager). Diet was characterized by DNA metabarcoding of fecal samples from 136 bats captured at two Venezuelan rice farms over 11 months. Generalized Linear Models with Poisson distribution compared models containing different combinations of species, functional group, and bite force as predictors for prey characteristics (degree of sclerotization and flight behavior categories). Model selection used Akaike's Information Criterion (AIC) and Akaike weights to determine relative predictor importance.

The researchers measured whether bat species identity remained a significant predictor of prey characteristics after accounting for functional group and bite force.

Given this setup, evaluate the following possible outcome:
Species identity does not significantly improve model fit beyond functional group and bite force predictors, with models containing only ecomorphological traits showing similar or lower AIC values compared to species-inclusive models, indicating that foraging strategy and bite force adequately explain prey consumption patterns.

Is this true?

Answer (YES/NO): NO